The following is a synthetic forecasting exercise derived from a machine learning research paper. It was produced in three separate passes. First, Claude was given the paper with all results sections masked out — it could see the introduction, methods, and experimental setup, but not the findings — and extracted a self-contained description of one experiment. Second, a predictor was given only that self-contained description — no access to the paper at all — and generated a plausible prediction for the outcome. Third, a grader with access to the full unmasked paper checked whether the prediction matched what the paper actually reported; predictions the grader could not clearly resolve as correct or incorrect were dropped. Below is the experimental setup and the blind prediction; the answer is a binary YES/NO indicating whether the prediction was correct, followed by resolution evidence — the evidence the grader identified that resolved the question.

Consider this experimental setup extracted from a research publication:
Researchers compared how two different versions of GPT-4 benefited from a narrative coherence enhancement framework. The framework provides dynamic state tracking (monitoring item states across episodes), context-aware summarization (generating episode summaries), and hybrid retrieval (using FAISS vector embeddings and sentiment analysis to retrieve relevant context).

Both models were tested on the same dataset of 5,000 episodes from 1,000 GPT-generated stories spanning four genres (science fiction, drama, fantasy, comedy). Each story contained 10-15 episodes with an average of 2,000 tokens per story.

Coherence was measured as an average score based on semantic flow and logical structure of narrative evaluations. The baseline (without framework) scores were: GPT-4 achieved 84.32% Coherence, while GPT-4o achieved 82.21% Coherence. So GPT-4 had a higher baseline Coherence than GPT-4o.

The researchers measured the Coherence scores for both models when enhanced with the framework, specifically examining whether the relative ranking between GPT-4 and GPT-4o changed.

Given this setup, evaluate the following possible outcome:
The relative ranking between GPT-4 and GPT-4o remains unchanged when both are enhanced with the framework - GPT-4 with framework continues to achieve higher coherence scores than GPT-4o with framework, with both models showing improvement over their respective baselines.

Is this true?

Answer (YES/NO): NO